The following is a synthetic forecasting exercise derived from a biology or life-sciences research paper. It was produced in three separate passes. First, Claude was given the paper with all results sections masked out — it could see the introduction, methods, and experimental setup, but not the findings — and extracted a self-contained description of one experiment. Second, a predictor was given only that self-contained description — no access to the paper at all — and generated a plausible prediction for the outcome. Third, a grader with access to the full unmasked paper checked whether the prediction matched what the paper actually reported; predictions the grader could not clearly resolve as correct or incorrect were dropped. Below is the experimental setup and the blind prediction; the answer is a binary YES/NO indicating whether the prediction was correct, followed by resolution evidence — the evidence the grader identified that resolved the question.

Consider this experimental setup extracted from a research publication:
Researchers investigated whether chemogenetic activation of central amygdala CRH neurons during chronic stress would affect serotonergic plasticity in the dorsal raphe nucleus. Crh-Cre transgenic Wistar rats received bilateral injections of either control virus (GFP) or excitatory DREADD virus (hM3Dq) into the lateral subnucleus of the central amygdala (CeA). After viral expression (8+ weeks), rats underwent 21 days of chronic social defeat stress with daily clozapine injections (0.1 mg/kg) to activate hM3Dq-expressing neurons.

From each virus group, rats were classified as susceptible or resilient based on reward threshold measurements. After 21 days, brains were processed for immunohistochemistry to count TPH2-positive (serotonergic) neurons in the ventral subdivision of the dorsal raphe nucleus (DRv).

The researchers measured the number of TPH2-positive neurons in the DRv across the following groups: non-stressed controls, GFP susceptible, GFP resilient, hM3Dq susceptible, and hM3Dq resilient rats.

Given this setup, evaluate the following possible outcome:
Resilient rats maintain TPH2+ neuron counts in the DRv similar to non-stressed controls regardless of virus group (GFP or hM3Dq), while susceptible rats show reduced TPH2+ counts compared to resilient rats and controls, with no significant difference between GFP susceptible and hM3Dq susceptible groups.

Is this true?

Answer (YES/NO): NO